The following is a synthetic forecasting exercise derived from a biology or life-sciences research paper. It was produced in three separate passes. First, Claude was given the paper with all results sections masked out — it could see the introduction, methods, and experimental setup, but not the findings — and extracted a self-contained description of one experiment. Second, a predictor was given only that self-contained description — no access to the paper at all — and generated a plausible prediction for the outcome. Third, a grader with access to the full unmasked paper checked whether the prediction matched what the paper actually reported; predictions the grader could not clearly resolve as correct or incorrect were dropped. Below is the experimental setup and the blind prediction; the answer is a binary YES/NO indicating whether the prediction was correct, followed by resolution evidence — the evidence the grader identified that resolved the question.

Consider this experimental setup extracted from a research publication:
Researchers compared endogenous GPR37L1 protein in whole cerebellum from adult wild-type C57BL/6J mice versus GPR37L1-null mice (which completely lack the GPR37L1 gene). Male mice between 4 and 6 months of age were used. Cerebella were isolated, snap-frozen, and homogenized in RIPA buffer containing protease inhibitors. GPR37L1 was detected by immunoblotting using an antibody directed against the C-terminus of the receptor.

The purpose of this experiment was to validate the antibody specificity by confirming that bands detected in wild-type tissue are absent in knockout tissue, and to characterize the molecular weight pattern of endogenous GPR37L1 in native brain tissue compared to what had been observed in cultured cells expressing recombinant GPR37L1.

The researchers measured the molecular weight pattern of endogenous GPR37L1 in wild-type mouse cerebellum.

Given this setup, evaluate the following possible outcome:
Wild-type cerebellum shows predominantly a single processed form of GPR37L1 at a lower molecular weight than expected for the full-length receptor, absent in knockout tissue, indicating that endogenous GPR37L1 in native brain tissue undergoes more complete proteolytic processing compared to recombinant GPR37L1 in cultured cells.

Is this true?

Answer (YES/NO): YES